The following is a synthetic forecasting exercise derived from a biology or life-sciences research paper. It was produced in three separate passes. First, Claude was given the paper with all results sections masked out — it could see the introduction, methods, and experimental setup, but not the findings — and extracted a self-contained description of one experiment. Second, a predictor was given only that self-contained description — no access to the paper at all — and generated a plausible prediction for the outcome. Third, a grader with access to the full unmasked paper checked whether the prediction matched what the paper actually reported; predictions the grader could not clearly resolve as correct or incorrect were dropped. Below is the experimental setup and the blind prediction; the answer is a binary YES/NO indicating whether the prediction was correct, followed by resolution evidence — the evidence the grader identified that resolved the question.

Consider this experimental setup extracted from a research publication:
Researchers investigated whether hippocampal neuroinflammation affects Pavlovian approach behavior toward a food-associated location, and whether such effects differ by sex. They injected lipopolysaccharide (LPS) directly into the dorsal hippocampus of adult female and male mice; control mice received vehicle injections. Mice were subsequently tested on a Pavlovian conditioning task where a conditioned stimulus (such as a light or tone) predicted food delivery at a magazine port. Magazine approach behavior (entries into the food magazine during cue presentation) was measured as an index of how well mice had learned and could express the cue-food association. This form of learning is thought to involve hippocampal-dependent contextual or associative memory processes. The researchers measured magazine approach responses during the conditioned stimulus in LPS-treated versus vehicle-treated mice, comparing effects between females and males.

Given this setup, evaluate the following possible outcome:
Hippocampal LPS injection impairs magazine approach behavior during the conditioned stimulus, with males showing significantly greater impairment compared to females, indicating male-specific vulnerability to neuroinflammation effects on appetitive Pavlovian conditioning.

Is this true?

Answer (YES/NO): NO